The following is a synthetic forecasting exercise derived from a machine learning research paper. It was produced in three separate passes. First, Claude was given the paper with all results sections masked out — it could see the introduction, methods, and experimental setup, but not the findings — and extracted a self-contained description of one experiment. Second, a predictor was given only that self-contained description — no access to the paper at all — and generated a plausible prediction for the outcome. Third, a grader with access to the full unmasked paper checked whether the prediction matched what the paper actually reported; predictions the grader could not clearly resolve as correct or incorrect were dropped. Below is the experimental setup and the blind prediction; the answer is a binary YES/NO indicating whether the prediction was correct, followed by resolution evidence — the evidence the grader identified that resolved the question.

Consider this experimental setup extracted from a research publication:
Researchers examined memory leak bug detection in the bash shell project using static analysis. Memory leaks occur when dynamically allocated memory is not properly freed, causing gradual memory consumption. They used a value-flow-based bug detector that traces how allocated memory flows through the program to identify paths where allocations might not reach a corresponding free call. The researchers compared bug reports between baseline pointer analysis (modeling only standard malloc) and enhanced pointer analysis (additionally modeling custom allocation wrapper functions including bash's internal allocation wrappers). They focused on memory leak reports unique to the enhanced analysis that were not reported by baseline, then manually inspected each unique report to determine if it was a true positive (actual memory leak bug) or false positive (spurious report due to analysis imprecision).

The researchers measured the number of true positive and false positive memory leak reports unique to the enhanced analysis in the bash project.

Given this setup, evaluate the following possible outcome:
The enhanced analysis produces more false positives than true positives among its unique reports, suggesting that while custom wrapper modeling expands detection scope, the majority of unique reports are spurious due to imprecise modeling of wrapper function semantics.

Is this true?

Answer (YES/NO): YES